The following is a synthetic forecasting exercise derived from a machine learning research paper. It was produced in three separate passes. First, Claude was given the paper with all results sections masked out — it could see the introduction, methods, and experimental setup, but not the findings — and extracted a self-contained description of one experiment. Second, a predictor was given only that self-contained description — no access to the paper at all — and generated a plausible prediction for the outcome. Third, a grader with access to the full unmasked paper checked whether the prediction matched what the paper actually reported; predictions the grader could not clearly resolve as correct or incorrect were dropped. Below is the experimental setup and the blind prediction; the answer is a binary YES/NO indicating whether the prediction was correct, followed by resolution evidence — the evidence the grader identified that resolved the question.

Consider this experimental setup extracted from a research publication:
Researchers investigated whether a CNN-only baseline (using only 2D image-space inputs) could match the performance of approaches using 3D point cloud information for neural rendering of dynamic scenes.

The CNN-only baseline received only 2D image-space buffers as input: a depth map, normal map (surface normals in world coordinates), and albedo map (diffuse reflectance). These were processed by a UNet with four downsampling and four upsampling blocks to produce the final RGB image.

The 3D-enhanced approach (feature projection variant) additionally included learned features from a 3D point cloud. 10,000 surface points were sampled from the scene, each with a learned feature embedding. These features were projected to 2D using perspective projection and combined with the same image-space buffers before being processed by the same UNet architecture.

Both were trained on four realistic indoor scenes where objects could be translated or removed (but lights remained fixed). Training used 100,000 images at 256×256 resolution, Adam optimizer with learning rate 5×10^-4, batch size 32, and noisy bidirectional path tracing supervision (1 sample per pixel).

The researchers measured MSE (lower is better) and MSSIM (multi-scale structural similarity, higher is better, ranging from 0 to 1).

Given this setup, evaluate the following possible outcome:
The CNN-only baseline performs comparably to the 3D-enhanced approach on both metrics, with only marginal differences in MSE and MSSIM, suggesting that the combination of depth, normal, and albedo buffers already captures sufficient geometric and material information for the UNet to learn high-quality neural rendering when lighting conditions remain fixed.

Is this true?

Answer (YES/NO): NO